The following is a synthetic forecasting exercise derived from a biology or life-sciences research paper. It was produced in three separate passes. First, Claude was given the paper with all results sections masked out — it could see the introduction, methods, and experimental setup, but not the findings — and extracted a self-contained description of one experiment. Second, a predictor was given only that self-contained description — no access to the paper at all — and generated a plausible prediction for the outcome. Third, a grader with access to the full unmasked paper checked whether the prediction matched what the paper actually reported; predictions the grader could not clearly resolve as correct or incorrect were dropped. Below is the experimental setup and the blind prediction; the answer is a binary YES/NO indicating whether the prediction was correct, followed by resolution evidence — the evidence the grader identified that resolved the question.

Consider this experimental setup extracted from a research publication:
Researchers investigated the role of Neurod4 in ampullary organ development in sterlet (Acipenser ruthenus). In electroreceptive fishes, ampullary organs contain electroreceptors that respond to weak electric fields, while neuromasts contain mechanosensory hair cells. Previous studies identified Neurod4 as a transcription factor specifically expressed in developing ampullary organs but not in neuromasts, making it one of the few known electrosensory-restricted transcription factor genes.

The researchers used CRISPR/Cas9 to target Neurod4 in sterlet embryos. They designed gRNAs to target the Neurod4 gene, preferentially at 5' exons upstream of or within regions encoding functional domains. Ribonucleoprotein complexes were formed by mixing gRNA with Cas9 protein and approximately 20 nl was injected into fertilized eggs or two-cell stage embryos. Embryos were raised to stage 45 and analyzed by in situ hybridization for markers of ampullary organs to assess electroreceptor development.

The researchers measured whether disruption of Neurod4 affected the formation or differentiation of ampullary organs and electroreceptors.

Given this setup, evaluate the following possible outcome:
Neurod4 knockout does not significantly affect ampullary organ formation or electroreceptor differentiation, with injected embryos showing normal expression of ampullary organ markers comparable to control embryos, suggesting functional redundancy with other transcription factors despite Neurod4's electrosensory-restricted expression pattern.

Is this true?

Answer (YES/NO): YES